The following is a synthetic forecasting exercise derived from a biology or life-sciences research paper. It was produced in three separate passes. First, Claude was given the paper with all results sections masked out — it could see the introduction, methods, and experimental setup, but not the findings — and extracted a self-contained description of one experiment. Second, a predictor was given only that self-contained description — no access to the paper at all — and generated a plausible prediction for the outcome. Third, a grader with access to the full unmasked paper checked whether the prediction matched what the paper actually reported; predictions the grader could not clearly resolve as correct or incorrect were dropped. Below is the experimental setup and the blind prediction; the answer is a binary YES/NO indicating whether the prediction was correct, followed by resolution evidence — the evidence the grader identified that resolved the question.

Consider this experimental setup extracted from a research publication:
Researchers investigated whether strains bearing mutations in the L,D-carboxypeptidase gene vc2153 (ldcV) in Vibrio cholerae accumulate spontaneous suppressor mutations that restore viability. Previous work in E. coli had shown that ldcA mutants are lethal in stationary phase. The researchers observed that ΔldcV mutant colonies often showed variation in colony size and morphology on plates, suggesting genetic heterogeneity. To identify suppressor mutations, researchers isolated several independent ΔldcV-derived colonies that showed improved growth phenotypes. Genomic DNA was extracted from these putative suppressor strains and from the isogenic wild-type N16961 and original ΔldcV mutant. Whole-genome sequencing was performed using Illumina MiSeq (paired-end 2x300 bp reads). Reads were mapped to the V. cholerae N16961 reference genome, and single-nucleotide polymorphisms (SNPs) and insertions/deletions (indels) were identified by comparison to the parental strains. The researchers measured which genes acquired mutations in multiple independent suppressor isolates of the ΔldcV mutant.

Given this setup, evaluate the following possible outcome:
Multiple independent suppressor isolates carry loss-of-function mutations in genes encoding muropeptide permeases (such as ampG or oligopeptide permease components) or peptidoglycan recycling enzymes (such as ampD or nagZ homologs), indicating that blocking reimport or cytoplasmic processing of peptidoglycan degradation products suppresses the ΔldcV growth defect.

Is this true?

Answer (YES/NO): YES